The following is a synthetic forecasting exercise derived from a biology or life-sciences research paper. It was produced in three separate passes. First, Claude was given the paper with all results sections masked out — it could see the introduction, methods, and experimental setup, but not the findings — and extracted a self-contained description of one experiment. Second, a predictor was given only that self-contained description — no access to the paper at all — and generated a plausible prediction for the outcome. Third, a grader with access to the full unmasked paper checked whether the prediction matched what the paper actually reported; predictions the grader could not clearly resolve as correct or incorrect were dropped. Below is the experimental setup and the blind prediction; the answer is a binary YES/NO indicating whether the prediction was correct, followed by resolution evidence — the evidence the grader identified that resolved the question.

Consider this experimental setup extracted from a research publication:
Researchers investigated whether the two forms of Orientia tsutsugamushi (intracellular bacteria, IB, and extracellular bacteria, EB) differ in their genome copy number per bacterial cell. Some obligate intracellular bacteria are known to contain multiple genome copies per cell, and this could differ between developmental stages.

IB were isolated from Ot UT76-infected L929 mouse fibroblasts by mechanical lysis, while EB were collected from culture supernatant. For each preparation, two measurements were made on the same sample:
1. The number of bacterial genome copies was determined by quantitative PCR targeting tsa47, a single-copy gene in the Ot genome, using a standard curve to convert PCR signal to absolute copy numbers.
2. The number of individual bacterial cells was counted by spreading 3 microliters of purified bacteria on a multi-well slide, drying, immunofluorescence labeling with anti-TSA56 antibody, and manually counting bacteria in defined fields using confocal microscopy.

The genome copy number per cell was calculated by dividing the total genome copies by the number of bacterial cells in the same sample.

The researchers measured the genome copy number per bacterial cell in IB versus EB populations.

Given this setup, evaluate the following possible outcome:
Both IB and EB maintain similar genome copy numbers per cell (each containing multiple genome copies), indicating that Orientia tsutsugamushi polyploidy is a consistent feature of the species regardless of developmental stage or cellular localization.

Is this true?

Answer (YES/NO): NO